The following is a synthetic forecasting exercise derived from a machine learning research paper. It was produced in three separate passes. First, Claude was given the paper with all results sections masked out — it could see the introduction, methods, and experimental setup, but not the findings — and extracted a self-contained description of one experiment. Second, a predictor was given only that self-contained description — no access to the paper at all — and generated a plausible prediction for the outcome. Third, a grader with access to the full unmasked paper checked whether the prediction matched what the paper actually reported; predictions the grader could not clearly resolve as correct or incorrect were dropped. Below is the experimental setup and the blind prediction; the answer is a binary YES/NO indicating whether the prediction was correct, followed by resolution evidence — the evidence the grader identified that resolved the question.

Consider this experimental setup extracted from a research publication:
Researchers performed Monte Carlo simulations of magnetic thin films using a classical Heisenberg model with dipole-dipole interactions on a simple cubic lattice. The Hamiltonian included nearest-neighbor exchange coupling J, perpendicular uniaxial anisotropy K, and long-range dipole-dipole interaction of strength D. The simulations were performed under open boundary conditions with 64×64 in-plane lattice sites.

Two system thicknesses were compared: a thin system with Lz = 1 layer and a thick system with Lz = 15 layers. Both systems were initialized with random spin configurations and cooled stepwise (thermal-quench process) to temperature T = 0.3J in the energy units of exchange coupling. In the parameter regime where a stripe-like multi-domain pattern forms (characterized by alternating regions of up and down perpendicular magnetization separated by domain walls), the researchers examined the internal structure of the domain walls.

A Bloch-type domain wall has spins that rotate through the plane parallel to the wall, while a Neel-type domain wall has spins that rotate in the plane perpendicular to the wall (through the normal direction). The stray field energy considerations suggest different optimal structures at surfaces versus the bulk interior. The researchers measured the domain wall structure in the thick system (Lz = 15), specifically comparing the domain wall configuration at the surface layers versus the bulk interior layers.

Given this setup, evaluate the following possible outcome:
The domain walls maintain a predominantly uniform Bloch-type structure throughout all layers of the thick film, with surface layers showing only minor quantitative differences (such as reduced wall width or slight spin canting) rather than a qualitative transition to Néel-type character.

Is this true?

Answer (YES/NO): NO